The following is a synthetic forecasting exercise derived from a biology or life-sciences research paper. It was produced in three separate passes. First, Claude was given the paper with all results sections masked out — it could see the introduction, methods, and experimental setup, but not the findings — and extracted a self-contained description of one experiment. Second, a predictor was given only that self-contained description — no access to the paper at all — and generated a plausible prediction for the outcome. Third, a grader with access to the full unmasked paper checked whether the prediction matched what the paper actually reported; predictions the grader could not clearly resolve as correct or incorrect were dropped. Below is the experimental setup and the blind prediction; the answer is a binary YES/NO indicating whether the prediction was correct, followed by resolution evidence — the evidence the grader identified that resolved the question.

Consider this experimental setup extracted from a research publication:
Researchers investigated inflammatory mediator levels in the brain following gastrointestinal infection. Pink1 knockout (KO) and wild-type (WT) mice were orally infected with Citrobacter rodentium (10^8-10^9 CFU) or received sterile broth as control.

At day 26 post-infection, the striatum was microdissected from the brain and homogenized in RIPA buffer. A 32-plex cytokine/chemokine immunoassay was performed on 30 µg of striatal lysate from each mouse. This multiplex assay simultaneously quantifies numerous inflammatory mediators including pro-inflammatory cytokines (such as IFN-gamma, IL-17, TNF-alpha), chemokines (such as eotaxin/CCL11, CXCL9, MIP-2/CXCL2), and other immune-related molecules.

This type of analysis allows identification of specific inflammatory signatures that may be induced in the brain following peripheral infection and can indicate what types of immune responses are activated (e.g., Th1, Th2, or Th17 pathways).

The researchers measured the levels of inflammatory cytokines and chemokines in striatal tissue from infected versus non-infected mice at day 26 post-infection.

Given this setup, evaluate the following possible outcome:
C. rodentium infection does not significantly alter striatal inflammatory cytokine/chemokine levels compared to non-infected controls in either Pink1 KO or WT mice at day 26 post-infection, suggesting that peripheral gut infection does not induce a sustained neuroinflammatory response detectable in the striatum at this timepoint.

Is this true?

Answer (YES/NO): YES